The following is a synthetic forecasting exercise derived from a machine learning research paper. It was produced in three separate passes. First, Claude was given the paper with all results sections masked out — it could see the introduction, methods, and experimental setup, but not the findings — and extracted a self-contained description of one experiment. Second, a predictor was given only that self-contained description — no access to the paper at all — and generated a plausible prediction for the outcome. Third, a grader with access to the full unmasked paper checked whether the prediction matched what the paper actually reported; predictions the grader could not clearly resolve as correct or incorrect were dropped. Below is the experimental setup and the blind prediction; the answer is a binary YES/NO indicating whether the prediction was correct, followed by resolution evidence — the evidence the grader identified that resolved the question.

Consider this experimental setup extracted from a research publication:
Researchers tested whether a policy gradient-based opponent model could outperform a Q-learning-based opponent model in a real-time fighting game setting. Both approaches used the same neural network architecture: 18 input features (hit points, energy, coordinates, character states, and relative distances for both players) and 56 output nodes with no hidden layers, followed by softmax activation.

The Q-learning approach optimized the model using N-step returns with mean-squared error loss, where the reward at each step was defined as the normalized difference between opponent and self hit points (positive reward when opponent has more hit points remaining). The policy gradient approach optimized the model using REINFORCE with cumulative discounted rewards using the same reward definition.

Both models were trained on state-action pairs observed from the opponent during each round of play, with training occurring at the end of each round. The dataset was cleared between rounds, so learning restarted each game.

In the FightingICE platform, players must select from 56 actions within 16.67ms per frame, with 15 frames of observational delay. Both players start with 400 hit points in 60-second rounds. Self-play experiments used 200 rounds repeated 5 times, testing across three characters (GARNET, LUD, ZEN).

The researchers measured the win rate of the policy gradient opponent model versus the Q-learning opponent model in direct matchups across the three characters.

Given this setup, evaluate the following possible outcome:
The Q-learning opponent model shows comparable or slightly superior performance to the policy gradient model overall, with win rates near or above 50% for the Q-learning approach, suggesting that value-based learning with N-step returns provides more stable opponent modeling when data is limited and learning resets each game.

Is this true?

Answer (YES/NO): NO